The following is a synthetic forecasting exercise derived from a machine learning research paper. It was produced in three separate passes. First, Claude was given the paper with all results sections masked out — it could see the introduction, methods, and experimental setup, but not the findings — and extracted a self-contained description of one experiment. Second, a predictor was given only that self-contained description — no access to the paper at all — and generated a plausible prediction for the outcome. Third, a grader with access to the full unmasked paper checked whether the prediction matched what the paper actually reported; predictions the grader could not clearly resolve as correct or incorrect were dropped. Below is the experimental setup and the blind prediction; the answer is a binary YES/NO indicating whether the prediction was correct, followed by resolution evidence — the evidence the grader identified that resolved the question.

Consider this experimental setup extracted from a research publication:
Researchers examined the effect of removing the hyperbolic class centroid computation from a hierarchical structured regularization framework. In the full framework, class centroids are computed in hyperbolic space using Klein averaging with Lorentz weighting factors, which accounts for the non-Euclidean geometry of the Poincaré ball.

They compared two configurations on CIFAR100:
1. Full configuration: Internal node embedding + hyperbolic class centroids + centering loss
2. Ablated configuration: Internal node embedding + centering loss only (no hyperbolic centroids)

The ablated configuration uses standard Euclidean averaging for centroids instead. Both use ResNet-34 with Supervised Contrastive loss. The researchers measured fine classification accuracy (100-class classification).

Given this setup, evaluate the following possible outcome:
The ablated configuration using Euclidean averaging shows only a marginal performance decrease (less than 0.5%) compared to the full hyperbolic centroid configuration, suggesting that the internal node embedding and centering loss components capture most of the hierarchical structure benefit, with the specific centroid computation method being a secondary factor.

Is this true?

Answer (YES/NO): NO